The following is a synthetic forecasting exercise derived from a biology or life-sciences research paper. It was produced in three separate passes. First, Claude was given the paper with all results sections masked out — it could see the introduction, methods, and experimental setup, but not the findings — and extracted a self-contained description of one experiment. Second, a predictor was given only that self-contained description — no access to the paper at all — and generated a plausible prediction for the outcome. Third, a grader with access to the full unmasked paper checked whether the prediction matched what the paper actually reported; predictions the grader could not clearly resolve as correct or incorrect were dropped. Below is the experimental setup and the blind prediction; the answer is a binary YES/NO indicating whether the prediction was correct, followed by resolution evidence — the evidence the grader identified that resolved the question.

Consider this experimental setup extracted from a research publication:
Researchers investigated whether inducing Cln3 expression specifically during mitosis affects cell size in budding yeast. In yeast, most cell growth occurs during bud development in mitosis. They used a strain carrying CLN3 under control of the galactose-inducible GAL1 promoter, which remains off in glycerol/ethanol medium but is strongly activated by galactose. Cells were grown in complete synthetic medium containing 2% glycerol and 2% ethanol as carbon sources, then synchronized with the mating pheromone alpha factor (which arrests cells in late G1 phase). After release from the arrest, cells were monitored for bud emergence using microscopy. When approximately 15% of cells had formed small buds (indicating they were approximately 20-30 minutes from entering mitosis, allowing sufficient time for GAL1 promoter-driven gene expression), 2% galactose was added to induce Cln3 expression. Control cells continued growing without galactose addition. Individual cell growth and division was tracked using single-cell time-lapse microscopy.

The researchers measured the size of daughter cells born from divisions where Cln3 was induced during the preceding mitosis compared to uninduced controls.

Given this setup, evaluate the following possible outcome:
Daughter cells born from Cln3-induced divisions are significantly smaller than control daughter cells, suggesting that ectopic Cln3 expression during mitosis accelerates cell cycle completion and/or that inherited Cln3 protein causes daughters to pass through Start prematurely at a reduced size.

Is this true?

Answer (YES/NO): YES